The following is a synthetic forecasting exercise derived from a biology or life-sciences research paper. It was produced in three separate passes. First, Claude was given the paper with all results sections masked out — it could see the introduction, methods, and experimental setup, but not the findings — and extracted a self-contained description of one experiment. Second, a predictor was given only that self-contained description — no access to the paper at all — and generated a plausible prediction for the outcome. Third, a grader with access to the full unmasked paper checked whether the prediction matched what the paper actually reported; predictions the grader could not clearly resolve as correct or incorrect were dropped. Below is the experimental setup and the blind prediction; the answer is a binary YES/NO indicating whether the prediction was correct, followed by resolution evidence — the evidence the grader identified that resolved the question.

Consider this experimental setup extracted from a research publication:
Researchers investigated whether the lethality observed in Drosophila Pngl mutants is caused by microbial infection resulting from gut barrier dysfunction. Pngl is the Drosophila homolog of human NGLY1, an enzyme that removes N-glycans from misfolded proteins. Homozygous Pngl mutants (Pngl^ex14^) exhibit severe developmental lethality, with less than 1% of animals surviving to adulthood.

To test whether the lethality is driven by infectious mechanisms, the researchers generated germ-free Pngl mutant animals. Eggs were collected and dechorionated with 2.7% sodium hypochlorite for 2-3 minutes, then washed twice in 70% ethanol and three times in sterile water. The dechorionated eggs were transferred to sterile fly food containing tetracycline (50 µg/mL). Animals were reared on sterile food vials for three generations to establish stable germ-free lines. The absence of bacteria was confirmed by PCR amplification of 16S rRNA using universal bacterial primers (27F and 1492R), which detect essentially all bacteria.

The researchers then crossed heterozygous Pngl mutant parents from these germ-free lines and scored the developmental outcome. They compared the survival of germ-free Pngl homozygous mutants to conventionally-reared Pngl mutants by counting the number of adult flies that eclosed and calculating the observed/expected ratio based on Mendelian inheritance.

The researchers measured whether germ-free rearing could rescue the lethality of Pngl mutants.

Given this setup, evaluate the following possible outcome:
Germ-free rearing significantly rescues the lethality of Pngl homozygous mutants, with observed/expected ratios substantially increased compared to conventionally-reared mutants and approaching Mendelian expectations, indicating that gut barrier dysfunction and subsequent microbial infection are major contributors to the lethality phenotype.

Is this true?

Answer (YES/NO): NO